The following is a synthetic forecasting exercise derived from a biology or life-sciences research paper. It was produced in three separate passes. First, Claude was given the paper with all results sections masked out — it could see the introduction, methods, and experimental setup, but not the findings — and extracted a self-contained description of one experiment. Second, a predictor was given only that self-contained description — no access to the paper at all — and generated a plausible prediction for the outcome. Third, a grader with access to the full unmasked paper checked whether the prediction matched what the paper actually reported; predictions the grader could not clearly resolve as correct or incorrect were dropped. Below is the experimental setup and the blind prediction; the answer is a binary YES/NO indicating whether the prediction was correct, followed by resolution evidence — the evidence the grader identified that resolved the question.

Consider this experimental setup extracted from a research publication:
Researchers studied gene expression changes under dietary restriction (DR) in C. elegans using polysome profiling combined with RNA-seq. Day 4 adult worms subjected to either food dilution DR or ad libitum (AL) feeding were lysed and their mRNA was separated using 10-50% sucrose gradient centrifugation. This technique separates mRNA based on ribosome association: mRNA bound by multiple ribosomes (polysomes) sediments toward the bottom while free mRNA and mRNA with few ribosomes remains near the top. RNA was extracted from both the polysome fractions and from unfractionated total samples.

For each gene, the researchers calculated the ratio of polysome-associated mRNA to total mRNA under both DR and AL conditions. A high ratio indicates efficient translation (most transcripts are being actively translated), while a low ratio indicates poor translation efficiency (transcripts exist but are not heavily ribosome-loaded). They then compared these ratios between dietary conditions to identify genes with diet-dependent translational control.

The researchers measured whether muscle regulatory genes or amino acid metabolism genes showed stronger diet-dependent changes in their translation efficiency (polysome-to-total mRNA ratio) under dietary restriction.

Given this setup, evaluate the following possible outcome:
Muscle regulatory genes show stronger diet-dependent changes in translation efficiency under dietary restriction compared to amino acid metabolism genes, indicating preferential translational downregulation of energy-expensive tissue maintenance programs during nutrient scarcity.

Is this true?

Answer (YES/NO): NO